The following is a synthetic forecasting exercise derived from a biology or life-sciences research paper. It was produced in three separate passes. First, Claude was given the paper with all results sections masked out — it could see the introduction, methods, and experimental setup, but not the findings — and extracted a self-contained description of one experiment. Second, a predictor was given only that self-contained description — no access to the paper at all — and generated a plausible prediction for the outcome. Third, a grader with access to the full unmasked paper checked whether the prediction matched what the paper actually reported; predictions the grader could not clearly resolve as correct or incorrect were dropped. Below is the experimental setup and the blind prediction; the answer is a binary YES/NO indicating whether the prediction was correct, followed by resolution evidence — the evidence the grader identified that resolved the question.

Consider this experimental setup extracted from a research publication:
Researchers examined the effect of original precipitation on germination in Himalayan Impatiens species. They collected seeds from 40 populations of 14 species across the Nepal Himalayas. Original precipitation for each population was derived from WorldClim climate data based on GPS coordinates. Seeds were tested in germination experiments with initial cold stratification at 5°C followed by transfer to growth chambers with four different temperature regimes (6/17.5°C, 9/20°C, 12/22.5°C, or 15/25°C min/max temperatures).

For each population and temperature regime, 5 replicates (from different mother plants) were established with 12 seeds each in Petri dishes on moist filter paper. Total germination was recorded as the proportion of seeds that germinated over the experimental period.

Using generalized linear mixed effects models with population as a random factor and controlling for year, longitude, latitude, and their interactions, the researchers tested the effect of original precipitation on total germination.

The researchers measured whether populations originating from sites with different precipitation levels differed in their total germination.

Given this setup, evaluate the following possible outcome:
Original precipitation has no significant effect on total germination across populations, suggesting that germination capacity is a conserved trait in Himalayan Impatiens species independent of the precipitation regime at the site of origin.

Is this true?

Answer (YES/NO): NO